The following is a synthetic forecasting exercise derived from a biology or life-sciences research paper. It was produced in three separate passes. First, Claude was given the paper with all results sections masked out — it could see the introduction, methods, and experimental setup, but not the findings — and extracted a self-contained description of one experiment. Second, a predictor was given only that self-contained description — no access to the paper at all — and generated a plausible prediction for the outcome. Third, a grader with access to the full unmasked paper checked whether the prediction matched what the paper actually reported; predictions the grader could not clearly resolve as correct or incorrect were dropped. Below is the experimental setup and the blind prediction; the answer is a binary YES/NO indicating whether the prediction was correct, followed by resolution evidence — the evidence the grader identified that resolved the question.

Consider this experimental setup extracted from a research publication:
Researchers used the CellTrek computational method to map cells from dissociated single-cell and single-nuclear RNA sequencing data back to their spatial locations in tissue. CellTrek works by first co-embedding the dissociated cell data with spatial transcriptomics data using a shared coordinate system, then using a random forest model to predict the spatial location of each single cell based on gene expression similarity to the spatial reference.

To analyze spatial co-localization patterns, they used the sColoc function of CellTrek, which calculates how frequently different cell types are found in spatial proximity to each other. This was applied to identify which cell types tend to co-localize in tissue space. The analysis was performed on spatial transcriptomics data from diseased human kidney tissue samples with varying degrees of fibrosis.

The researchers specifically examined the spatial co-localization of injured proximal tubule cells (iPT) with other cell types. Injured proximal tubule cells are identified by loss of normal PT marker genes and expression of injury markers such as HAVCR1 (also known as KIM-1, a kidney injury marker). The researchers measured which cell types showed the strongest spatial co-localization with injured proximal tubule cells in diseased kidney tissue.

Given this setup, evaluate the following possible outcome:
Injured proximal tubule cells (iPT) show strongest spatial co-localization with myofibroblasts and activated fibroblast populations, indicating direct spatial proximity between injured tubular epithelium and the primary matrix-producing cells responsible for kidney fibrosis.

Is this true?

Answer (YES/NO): NO